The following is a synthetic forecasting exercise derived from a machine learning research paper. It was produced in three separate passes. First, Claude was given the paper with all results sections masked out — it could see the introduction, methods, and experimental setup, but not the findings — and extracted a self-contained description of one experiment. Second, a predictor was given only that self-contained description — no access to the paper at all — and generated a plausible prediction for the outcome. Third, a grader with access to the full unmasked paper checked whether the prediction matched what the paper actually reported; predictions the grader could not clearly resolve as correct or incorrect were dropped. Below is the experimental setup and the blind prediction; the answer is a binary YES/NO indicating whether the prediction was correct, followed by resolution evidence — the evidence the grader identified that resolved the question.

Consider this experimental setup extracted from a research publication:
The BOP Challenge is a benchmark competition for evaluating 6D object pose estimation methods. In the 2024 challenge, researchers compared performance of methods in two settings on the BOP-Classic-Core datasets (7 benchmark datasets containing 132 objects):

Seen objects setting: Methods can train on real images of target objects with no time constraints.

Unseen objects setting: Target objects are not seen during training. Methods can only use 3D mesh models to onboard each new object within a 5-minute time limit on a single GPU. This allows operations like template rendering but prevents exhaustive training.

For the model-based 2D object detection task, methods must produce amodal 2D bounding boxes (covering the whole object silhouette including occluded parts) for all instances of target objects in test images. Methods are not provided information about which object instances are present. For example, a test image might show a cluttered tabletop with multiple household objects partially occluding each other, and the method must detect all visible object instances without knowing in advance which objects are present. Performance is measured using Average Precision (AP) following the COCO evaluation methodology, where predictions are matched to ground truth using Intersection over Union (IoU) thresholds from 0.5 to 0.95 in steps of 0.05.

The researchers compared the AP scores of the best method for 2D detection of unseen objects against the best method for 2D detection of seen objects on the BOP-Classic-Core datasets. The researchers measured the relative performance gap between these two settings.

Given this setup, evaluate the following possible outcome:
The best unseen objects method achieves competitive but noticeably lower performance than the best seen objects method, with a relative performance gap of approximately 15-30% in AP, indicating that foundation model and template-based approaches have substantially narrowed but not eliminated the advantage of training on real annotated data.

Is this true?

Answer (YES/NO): NO